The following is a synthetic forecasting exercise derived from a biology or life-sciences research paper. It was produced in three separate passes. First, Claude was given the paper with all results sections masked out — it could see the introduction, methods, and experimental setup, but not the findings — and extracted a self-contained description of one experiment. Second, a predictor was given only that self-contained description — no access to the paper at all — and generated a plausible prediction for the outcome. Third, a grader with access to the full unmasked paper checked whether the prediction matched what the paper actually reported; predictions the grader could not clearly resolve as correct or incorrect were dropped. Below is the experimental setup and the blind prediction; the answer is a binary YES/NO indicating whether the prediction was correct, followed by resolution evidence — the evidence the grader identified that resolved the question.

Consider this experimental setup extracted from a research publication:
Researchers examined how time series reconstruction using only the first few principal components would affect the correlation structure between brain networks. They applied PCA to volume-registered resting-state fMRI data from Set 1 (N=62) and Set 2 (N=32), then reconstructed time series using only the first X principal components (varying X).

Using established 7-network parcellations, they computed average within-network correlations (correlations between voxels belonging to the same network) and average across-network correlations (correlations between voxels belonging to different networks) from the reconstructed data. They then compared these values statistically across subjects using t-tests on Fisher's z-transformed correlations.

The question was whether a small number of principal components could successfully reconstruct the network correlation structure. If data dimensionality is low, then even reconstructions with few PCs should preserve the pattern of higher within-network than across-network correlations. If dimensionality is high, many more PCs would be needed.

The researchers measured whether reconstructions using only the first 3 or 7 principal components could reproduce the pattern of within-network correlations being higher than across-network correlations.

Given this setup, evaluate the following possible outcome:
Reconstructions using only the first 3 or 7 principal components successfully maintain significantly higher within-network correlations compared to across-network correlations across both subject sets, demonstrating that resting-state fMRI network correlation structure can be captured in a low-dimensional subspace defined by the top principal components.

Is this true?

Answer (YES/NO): YES